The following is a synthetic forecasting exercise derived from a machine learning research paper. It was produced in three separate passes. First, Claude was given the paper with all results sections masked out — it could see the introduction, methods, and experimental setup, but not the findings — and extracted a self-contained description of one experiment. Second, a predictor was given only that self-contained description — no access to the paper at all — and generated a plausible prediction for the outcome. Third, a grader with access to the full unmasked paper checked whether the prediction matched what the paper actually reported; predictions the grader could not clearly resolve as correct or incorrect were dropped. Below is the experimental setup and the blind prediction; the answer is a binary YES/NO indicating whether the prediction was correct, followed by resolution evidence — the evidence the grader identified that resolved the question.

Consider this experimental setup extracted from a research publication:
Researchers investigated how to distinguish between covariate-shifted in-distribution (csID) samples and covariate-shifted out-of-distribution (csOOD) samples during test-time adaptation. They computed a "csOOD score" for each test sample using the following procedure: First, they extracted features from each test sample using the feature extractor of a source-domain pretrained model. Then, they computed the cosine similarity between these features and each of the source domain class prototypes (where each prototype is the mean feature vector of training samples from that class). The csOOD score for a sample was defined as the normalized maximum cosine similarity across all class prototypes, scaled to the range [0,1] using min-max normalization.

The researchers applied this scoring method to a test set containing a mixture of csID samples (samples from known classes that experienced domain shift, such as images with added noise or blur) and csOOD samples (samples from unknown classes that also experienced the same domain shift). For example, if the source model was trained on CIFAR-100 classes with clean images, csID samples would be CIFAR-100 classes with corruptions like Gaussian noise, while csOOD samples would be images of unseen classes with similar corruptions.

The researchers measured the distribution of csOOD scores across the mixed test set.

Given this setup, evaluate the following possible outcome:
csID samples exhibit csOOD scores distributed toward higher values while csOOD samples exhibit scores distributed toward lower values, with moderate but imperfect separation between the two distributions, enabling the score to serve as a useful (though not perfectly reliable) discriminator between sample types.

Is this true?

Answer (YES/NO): YES